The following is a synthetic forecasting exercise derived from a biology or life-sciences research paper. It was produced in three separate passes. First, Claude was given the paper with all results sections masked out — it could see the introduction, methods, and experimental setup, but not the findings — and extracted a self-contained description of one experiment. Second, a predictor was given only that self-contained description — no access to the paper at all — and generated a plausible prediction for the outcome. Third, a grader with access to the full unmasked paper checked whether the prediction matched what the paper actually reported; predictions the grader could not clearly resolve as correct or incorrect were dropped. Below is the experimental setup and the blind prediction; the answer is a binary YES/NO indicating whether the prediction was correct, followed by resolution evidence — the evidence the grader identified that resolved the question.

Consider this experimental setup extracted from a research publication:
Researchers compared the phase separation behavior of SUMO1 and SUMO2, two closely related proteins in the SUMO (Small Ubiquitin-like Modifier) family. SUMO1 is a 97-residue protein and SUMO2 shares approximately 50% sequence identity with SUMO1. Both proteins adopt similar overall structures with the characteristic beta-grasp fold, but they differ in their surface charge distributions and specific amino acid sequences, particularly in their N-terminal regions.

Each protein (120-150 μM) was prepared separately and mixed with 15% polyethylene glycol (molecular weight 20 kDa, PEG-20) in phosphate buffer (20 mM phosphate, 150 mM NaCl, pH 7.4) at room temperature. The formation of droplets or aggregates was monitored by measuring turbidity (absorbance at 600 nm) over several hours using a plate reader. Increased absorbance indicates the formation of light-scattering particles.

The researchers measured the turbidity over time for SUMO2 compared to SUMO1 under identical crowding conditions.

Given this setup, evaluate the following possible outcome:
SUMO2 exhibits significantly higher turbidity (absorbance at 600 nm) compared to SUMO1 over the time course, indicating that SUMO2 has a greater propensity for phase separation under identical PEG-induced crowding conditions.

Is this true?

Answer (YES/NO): NO